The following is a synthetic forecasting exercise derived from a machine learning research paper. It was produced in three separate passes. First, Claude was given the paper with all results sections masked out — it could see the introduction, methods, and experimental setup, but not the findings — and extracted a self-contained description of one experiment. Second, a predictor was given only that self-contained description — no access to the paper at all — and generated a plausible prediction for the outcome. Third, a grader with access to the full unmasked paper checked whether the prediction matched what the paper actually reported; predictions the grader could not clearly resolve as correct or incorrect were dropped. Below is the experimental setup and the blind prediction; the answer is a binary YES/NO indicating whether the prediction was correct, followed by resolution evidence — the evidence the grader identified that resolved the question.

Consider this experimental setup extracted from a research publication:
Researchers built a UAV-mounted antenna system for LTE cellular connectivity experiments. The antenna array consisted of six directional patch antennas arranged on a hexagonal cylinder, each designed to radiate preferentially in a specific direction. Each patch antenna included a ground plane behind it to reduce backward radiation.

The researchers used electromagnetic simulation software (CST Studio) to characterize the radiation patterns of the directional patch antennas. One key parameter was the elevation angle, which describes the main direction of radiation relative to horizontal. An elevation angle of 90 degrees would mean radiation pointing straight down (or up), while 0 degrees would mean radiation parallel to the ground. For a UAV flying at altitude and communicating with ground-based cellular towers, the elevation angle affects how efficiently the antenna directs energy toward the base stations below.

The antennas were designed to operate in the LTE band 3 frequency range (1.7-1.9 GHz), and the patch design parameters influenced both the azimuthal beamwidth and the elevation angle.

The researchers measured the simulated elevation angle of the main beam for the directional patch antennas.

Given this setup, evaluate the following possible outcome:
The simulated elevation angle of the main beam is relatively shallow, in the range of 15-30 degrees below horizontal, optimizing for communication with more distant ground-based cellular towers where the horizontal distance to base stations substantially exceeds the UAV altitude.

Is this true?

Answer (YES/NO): NO